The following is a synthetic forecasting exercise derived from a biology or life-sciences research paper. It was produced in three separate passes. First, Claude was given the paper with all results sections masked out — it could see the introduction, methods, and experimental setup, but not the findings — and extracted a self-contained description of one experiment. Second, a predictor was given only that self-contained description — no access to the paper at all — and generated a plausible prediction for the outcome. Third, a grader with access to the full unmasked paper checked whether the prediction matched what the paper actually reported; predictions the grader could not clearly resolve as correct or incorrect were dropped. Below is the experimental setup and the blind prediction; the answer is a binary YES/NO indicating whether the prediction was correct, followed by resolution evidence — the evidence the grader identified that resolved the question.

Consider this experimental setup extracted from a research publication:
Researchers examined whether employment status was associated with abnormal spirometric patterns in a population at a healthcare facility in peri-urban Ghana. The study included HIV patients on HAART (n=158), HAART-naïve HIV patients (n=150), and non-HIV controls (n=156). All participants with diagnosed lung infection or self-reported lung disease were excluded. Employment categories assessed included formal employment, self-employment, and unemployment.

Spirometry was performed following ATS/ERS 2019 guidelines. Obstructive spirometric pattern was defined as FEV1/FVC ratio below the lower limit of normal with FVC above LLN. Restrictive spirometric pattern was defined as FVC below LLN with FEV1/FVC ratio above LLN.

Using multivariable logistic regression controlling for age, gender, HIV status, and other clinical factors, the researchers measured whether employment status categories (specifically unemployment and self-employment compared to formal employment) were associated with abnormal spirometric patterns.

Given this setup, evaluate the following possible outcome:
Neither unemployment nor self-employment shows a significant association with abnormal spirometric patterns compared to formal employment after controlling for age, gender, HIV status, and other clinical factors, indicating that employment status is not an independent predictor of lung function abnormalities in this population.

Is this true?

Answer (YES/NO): NO